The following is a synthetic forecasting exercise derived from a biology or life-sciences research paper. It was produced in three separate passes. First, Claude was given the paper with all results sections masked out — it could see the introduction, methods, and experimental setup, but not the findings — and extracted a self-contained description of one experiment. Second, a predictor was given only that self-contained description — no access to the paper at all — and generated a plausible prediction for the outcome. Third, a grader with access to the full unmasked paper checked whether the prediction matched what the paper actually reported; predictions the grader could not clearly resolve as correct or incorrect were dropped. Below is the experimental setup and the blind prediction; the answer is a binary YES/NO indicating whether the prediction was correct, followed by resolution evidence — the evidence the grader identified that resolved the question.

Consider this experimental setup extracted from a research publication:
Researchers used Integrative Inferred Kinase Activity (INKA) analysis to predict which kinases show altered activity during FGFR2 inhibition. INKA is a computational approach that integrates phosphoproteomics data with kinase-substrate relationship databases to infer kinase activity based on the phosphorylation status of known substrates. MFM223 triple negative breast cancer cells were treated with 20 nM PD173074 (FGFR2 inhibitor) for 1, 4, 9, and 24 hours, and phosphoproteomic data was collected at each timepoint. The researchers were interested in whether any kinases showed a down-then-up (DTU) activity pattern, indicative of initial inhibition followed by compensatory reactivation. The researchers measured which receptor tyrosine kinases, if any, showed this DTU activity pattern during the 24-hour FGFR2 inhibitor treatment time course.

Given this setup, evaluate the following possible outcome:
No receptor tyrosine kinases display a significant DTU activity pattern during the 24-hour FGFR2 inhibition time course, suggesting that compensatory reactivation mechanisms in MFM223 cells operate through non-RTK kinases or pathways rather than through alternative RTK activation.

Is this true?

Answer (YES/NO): NO